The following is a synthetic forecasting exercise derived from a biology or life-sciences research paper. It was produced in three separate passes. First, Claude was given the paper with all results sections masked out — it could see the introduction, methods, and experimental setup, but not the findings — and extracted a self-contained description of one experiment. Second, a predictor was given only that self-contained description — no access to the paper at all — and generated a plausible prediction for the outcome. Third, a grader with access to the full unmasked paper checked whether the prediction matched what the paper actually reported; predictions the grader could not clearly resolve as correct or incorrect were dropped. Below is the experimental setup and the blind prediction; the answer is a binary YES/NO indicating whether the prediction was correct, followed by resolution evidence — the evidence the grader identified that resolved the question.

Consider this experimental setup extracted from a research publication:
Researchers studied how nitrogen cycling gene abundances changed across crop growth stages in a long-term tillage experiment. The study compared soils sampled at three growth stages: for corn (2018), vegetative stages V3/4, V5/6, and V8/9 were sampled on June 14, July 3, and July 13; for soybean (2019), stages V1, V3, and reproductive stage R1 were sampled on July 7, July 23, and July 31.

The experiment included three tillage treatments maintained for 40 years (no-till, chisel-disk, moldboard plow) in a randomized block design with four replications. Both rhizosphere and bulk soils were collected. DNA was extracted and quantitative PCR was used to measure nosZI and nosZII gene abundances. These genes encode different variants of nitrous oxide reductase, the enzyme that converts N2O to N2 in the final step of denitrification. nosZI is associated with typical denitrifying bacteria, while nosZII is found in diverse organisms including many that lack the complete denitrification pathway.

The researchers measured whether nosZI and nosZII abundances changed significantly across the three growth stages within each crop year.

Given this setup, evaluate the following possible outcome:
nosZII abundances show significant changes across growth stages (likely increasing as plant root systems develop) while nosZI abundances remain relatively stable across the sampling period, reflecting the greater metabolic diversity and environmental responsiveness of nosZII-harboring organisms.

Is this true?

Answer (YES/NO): NO